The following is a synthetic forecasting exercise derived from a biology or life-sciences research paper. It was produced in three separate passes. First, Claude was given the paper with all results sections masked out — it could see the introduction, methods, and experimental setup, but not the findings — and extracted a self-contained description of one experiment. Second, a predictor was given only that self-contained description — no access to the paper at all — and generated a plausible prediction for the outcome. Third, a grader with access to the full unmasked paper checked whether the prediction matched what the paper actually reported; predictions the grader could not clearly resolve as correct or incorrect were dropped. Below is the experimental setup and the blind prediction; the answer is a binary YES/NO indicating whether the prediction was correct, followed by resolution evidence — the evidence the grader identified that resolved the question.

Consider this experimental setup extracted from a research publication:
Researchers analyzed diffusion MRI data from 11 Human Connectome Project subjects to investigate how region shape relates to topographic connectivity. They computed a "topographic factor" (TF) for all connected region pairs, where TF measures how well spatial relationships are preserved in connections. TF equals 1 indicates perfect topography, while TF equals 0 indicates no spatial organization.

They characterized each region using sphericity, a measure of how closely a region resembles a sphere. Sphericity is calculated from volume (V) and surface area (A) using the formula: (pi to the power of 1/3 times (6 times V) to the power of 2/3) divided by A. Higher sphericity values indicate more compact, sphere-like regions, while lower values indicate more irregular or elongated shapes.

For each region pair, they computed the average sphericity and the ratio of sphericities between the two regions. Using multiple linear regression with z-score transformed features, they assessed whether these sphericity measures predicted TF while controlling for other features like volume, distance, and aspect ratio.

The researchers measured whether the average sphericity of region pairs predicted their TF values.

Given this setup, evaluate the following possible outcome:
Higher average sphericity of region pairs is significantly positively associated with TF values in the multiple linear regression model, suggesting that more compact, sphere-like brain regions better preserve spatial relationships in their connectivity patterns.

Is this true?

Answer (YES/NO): NO